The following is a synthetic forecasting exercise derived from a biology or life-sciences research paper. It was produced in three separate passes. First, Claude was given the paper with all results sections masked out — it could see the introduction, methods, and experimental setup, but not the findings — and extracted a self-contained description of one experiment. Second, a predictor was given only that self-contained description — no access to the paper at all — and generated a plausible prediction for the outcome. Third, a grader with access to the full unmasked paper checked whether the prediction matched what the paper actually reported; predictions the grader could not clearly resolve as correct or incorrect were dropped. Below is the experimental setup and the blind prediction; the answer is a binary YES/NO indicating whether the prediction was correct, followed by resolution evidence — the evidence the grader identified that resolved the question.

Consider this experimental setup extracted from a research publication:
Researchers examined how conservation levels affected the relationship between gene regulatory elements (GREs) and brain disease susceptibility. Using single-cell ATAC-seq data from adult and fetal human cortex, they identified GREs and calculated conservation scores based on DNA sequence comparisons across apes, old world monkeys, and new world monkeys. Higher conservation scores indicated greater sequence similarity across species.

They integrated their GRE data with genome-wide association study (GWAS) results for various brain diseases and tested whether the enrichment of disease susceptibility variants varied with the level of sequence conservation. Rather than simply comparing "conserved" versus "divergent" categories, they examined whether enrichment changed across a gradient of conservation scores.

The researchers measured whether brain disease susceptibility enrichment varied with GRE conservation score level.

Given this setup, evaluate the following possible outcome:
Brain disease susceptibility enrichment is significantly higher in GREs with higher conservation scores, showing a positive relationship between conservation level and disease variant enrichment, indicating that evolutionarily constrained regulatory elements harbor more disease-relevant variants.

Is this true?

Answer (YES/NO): YES